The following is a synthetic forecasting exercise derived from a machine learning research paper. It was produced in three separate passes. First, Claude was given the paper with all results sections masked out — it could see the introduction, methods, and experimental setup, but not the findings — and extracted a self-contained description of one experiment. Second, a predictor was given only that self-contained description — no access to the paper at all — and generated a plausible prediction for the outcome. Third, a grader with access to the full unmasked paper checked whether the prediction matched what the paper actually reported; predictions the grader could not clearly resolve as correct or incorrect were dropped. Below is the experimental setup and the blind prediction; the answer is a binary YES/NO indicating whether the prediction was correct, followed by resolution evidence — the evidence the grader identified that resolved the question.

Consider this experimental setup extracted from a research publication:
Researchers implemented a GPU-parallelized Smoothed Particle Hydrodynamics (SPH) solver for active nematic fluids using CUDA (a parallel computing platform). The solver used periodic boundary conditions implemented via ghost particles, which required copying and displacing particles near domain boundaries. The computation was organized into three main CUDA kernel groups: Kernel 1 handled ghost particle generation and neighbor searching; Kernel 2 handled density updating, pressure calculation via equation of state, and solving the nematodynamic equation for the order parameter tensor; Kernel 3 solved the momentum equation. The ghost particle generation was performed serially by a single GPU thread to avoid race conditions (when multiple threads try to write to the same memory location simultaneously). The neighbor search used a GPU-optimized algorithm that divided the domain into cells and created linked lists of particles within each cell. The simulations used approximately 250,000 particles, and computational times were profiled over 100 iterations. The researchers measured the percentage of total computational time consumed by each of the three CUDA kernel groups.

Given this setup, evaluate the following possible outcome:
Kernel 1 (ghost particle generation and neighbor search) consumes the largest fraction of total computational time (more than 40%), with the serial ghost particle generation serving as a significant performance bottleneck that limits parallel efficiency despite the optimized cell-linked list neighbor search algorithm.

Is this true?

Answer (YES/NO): YES